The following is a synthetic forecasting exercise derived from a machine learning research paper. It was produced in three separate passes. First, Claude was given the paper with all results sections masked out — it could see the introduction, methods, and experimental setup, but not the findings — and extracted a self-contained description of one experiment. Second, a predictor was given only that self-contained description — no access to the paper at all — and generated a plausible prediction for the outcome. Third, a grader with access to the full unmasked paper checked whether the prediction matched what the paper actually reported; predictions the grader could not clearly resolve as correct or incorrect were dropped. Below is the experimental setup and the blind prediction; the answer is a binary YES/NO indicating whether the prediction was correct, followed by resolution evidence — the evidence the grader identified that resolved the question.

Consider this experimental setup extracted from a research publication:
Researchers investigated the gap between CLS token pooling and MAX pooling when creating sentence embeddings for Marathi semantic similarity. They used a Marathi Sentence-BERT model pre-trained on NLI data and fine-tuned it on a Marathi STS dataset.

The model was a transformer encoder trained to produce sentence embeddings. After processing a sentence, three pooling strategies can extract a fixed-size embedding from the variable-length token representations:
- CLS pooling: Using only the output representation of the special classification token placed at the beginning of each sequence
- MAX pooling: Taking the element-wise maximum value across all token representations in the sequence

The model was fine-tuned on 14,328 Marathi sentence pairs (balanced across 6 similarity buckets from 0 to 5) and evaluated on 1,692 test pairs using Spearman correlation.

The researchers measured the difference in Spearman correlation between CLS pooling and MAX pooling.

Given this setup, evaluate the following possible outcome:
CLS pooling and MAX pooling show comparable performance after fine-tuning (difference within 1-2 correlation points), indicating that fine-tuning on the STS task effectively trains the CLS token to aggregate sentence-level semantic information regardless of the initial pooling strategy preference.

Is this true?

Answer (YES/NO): YES